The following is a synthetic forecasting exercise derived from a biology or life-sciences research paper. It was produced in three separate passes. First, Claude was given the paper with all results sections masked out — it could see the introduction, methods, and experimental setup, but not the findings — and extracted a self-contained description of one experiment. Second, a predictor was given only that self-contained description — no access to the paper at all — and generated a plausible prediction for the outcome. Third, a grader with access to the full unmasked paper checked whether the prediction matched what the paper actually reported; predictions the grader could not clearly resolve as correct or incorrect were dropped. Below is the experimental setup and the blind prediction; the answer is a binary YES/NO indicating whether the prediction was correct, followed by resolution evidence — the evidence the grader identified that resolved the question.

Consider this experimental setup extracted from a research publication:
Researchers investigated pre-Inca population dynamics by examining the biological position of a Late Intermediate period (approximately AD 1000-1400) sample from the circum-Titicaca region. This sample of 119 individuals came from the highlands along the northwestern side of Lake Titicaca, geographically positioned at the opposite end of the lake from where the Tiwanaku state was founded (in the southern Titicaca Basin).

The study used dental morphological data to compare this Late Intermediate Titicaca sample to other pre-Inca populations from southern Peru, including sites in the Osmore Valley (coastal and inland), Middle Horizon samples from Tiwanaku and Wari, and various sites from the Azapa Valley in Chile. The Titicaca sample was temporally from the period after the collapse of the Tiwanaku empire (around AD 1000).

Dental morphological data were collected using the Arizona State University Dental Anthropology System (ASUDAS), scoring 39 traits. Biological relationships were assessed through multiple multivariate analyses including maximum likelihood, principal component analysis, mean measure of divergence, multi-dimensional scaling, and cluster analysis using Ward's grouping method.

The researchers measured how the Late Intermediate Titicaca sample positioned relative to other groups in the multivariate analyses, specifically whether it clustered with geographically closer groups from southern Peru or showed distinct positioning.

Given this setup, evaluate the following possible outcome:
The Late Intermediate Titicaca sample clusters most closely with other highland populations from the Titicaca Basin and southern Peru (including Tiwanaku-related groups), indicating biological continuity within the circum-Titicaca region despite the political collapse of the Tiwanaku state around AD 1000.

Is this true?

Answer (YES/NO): NO